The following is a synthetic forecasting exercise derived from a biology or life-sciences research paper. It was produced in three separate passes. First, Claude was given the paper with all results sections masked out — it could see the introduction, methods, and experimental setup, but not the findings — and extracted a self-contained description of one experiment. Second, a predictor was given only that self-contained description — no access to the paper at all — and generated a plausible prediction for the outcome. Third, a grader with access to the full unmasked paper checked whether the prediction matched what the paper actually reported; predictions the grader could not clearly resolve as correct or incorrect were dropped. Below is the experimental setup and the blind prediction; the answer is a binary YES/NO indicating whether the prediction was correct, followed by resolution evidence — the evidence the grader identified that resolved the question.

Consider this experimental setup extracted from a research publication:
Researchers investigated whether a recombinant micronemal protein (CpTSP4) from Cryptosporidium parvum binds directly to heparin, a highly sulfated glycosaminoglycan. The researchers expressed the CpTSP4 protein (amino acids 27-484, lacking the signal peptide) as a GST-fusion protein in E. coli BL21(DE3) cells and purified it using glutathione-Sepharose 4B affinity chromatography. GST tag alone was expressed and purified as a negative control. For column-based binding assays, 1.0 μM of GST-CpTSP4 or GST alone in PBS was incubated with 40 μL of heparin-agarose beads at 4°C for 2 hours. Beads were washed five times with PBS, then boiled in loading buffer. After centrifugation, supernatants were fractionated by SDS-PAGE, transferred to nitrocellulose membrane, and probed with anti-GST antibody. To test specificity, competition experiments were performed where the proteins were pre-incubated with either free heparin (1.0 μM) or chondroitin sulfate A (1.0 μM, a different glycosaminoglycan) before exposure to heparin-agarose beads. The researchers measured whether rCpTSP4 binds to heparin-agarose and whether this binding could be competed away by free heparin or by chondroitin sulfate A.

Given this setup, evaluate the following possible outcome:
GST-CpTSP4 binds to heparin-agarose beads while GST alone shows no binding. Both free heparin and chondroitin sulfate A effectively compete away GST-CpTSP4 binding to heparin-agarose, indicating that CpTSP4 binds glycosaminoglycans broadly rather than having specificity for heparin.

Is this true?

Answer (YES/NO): NO